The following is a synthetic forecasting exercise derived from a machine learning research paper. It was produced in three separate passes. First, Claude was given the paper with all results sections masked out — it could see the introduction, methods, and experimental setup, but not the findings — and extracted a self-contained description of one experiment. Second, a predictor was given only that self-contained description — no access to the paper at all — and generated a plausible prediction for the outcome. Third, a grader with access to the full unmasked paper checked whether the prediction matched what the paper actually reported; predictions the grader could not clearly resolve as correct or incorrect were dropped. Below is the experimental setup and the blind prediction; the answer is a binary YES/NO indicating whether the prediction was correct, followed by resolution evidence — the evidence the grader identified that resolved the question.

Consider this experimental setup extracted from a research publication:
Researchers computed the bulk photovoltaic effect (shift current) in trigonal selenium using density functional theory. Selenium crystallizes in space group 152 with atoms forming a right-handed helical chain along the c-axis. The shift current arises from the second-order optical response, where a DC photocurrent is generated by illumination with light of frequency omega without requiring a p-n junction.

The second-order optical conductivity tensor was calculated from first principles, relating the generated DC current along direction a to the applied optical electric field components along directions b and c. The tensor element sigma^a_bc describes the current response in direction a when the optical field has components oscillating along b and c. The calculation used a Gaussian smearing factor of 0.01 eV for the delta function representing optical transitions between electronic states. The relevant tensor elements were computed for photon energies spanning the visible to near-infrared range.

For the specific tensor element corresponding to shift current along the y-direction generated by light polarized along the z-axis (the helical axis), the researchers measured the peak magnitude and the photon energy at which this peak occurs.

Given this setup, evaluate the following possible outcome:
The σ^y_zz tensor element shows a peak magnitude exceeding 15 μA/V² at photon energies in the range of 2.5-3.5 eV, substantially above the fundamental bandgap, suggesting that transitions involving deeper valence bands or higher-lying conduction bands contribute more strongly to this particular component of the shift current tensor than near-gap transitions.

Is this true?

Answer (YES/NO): NO